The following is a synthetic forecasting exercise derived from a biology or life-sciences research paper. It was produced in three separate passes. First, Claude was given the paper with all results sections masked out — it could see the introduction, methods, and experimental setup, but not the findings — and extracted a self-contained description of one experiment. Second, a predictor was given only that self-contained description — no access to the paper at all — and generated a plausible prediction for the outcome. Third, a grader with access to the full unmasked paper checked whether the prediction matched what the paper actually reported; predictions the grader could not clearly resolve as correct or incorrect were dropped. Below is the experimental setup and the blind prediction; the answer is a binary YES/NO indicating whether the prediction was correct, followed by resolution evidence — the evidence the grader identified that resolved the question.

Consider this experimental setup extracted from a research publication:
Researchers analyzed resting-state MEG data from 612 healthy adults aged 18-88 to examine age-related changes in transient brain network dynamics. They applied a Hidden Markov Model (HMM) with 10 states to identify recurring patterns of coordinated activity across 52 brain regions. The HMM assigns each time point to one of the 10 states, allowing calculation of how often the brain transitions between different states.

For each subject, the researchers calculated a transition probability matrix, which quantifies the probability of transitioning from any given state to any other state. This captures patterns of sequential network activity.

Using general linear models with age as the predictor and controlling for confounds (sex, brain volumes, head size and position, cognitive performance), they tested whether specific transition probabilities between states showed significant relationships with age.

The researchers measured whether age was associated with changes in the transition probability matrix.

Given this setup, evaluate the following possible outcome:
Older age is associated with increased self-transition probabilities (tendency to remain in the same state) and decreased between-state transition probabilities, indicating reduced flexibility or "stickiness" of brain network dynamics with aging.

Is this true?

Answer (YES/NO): NO